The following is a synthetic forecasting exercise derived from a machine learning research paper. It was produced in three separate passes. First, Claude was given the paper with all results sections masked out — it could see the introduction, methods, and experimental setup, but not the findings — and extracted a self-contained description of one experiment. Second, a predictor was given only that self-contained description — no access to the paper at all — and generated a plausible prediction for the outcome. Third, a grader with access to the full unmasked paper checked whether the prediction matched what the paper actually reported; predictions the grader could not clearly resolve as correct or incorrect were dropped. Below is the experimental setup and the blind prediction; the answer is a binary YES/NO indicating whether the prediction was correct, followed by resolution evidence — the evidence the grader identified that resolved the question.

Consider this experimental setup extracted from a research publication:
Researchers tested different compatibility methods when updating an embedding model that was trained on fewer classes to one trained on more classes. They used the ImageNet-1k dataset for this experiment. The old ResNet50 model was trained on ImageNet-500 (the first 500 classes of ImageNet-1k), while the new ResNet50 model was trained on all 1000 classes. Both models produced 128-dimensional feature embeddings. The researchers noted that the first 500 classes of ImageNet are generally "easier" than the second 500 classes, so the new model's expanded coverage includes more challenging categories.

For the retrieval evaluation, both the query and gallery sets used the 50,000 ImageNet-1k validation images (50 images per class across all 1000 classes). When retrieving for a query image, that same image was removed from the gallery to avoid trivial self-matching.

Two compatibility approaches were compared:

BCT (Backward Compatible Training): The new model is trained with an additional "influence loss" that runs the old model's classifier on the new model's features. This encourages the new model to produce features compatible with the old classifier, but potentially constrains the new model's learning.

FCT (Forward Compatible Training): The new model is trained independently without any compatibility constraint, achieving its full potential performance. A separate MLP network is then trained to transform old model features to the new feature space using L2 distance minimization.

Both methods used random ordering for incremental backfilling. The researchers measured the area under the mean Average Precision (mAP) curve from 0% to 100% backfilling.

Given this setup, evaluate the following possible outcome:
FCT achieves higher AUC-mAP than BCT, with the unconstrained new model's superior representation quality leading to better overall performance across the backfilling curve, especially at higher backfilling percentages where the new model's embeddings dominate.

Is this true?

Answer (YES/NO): YES